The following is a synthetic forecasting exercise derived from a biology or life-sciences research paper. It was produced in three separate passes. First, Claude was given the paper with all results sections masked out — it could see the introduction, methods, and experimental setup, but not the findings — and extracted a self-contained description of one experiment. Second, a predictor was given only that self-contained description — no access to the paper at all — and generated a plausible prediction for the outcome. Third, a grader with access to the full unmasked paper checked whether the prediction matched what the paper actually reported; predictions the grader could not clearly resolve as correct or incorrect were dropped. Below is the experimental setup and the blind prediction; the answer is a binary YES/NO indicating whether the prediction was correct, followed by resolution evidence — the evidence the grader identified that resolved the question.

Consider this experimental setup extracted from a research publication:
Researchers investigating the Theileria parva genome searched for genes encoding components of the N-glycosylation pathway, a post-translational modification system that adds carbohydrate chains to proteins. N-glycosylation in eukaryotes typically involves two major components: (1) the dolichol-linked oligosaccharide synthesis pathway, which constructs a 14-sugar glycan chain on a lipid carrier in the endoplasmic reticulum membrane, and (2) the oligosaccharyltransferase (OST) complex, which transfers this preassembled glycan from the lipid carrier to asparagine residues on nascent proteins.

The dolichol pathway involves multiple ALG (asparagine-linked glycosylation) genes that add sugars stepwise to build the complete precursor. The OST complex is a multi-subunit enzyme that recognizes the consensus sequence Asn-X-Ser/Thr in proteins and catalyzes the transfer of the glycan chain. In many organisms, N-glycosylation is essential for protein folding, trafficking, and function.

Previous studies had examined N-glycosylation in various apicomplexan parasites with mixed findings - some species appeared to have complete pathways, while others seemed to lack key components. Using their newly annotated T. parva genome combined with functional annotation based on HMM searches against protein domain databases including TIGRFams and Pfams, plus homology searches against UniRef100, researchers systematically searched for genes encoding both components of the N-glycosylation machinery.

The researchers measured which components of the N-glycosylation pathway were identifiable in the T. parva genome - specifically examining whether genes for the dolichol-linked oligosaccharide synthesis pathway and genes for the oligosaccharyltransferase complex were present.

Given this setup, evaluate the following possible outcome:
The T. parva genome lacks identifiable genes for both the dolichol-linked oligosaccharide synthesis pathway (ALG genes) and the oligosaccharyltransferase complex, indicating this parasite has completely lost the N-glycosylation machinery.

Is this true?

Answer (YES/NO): NO